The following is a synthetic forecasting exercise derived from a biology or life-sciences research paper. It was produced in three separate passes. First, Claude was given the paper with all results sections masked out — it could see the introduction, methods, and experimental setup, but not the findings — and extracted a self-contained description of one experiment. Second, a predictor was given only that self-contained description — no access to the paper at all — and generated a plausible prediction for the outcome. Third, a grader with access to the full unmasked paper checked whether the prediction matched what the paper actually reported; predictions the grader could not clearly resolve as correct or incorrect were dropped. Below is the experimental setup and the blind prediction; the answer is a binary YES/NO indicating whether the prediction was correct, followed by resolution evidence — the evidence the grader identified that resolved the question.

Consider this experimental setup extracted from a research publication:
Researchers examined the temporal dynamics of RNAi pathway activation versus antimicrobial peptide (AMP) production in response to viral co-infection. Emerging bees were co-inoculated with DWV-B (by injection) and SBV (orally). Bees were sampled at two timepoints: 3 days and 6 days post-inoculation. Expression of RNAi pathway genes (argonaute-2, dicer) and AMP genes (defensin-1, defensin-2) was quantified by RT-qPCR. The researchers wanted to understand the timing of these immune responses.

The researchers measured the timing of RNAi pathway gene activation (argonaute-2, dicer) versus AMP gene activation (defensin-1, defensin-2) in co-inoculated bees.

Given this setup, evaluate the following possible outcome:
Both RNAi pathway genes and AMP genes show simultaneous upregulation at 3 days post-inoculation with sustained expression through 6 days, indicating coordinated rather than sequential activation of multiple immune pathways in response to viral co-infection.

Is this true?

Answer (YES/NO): NO